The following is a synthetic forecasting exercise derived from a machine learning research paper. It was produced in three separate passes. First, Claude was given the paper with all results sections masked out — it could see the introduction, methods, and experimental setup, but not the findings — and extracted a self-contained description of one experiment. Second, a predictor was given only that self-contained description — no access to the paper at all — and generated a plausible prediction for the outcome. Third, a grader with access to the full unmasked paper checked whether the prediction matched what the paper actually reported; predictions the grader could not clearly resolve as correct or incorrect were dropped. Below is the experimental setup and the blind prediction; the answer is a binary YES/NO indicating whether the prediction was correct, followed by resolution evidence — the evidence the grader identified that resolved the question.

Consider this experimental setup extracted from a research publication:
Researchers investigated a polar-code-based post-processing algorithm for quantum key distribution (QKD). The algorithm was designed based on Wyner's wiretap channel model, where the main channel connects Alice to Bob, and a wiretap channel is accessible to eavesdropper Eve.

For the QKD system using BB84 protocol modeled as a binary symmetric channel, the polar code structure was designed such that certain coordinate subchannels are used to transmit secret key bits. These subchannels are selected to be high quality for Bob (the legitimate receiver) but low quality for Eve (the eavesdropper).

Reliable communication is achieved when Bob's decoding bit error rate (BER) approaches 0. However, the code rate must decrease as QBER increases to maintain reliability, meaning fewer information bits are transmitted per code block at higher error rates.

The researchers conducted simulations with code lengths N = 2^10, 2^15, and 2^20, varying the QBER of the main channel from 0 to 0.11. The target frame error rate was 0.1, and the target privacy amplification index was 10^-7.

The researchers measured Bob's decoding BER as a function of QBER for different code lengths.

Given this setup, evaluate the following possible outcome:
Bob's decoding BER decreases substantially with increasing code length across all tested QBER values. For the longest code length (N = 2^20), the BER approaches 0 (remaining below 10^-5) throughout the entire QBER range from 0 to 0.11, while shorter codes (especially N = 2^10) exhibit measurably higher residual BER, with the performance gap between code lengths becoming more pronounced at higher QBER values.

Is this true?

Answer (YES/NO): NO